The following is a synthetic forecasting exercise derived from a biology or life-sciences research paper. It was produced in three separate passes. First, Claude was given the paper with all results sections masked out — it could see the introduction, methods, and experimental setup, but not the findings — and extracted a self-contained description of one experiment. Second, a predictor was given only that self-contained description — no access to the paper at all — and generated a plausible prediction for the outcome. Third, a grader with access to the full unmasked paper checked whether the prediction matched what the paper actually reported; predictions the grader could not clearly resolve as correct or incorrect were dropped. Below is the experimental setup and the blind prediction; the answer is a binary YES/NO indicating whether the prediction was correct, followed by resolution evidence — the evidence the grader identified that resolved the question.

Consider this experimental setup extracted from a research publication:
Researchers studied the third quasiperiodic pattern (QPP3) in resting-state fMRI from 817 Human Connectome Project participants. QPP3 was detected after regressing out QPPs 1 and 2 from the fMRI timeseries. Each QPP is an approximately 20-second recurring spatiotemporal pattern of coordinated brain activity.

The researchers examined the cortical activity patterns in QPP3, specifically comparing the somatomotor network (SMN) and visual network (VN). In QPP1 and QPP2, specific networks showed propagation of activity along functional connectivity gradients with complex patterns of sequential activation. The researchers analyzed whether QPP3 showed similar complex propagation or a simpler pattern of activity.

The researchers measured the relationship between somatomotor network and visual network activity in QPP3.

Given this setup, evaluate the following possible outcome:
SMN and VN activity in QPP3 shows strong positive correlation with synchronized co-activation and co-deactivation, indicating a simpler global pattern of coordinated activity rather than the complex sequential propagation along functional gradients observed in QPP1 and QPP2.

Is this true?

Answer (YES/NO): NO